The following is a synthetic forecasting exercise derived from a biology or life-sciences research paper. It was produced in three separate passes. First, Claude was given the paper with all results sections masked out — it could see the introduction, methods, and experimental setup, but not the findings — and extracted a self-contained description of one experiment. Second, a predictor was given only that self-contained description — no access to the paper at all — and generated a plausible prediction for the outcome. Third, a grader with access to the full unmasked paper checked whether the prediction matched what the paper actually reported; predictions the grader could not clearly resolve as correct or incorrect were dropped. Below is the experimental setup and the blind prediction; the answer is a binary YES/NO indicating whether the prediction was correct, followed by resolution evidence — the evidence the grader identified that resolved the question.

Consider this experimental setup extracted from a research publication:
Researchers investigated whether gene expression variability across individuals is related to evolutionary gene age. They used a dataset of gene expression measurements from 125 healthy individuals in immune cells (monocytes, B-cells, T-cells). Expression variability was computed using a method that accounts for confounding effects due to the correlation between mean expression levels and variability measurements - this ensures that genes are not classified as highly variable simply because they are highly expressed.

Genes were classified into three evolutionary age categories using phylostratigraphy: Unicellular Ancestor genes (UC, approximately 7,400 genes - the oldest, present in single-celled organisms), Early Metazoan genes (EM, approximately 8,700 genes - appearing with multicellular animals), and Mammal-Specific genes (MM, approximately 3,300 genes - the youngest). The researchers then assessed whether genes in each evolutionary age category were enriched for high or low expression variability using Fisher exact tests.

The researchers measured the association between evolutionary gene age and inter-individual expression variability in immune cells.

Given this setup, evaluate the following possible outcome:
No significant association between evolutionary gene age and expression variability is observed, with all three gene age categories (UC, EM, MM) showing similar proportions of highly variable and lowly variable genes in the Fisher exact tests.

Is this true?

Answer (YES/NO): NO